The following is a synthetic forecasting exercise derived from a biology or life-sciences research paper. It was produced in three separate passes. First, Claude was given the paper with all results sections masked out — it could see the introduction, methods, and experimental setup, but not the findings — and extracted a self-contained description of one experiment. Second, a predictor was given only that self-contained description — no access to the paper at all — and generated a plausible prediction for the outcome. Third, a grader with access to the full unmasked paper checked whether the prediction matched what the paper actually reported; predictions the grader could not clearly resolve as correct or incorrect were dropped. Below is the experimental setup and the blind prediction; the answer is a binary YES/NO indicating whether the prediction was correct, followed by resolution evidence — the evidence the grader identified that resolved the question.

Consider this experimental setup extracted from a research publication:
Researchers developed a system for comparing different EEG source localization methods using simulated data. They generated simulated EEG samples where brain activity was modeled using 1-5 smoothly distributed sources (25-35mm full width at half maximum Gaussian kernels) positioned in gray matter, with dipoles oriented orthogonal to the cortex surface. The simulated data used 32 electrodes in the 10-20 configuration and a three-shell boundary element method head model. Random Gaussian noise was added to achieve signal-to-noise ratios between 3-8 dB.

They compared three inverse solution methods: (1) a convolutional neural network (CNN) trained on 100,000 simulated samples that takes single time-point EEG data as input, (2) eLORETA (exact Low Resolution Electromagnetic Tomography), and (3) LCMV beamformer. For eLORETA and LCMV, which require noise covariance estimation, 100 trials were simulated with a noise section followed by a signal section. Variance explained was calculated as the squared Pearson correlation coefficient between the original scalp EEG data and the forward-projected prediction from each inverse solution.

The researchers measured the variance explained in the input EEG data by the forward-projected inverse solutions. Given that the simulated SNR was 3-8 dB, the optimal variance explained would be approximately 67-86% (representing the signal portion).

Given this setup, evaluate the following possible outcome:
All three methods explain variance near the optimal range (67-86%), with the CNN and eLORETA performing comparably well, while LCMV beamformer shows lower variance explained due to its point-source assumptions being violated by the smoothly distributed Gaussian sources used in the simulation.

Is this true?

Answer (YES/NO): NO